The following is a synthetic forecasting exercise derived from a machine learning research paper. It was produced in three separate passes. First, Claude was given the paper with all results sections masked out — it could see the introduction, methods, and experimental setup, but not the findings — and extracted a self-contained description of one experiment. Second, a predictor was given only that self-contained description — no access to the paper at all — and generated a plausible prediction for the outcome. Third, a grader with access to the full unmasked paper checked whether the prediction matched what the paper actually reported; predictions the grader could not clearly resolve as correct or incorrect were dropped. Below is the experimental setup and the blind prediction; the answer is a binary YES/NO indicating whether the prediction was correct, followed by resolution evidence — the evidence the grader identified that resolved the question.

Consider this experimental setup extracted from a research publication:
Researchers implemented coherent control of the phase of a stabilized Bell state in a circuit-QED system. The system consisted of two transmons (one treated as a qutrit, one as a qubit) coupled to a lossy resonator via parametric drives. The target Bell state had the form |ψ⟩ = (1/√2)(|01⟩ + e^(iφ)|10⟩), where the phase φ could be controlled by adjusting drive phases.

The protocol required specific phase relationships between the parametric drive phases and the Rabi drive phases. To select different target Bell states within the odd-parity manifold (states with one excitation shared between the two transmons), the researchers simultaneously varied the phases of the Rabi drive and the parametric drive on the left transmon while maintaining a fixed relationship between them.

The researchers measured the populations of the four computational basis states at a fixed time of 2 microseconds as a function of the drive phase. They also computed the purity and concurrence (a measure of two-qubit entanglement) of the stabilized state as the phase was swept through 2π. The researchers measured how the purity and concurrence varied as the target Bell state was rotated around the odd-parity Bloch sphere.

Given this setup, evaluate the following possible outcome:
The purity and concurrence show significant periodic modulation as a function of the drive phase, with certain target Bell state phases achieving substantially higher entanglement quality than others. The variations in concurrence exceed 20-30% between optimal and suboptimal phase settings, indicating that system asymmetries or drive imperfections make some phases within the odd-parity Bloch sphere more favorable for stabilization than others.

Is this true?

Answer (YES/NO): NO